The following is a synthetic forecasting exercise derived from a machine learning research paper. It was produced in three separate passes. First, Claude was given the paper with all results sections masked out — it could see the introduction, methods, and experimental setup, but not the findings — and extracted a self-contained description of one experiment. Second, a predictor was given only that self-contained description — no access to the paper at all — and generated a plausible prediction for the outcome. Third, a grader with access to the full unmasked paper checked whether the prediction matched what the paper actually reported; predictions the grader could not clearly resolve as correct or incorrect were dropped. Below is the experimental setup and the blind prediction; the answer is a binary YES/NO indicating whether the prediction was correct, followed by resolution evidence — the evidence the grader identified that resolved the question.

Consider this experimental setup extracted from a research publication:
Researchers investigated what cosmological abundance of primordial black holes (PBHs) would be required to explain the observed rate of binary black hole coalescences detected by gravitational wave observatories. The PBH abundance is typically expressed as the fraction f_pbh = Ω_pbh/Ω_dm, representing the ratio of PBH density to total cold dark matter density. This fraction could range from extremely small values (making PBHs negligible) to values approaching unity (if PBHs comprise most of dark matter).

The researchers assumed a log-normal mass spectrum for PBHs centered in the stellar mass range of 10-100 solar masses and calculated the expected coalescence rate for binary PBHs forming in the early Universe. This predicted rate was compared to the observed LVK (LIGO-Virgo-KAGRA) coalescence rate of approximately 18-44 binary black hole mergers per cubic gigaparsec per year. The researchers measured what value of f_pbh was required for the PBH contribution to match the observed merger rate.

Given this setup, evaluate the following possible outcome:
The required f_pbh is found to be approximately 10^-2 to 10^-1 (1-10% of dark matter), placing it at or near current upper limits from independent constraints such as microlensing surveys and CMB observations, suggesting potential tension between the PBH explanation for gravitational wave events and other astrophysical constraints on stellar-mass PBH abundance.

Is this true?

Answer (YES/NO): NO